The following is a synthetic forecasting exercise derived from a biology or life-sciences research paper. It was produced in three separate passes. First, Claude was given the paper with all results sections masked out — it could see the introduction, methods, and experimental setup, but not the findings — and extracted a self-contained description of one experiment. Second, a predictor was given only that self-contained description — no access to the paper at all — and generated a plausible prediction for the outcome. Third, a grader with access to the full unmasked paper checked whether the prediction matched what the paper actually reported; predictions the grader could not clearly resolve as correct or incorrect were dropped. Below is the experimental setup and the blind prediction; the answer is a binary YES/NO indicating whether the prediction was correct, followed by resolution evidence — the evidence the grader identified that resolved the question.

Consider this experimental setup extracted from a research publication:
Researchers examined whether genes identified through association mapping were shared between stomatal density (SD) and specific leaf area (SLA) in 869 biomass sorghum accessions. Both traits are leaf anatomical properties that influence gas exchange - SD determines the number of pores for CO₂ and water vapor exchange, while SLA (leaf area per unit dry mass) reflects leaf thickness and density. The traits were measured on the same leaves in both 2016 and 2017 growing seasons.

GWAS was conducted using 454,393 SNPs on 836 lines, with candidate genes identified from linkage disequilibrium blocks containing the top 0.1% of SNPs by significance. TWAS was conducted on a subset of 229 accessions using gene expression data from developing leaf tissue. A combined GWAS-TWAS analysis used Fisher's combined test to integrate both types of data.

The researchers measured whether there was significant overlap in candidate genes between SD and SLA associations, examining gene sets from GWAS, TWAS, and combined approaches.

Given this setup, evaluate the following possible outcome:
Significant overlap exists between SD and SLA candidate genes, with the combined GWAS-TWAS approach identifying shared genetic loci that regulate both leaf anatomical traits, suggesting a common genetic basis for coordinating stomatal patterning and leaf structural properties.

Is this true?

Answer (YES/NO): YES